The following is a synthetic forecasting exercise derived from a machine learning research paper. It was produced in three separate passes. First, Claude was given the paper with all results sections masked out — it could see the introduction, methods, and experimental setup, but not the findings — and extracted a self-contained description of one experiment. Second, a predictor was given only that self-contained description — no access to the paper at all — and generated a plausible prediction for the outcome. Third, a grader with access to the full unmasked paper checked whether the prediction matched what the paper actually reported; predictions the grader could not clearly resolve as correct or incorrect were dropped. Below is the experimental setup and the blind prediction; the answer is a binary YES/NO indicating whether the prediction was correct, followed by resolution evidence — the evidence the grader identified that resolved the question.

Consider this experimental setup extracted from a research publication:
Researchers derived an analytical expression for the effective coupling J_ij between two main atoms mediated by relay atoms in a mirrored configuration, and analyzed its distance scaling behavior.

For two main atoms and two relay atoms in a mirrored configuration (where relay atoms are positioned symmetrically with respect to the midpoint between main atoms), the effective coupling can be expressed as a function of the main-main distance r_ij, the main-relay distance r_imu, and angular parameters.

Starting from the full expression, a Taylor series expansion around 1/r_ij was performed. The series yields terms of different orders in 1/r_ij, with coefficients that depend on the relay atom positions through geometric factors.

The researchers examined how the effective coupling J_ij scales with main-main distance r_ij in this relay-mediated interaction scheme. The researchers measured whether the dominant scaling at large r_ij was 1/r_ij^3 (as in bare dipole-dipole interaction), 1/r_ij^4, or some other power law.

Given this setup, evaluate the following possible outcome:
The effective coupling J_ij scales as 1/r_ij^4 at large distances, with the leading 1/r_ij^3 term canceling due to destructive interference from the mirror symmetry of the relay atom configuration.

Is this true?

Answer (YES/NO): YES